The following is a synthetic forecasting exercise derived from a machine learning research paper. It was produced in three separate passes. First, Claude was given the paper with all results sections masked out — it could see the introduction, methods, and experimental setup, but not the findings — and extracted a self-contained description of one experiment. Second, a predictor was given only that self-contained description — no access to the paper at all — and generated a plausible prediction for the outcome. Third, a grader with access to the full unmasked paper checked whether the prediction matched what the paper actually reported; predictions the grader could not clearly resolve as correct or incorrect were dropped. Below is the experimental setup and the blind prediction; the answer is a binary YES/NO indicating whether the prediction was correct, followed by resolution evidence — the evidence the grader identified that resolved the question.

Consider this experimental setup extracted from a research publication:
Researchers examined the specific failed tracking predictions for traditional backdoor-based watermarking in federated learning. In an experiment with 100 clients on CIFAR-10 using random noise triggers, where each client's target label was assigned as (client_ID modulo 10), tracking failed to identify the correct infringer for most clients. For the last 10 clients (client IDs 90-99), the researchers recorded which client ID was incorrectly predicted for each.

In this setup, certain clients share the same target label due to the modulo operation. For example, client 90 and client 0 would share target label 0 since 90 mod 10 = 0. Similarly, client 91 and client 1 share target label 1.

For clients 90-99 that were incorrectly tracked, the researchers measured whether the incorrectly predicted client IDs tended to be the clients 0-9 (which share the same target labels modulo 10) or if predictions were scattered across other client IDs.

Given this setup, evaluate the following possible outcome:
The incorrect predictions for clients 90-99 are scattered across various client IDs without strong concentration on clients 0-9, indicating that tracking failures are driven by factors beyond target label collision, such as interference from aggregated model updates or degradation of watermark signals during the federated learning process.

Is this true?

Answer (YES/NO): NO